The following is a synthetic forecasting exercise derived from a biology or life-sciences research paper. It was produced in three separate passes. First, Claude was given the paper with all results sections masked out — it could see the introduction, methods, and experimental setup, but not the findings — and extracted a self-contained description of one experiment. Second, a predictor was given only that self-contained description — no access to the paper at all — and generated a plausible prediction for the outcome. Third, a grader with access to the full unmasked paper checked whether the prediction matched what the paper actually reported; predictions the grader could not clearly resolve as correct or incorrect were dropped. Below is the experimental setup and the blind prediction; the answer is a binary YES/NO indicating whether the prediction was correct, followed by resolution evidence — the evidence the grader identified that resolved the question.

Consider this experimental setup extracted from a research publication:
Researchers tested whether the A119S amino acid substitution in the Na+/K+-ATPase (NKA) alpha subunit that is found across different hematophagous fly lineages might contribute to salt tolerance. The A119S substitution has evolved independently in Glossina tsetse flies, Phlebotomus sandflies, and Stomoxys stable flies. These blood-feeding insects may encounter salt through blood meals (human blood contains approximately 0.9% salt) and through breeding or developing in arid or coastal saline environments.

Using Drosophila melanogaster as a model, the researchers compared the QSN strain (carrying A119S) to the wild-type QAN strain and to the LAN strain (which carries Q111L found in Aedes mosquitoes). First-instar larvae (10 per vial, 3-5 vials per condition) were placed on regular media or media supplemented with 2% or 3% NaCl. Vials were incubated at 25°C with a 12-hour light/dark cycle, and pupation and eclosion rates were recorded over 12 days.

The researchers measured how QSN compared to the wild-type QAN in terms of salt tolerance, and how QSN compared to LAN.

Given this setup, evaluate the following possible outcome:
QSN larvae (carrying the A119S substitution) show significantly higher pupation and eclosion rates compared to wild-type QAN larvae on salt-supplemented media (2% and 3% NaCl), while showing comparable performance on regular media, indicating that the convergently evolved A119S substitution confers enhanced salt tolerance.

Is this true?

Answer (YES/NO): NO